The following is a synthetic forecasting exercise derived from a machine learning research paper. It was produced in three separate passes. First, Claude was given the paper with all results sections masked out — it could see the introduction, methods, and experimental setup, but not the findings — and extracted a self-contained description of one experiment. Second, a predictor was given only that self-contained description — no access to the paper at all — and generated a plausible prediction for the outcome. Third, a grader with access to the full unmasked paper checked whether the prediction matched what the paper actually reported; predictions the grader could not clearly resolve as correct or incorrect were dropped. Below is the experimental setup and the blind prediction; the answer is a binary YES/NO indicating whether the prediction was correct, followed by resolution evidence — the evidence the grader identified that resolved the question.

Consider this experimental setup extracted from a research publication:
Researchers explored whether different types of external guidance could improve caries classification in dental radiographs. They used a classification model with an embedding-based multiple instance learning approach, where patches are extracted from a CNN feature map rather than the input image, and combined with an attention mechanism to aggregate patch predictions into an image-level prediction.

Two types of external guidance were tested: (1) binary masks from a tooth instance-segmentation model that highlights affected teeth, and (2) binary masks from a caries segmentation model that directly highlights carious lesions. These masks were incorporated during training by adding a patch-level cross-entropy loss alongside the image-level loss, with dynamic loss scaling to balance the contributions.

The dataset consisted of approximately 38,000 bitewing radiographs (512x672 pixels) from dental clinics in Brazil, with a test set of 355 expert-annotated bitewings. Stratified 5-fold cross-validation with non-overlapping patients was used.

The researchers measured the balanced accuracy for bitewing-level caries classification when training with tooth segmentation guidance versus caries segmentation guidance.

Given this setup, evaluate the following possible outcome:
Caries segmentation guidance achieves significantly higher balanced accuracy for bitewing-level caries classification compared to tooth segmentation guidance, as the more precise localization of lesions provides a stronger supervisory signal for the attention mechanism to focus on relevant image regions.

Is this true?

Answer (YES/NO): NO